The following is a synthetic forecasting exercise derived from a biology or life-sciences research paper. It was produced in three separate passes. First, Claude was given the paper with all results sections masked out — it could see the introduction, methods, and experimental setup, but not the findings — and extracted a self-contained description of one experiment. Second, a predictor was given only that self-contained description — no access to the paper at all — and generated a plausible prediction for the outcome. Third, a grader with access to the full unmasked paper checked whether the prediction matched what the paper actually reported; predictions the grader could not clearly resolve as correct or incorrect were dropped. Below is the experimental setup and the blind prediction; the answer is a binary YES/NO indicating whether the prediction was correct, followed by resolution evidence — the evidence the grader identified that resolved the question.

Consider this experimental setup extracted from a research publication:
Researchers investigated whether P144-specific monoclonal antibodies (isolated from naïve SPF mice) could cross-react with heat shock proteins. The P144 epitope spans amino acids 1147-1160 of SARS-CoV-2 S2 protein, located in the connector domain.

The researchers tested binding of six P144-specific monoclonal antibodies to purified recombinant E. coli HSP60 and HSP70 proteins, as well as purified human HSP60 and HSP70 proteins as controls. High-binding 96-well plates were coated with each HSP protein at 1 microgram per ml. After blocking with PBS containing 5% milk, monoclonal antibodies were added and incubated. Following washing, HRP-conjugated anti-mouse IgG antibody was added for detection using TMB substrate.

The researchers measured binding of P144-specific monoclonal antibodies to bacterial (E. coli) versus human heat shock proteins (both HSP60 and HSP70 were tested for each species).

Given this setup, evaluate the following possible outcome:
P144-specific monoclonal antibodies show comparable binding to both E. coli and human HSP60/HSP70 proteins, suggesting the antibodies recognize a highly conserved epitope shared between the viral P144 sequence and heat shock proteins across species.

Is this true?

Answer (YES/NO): NO